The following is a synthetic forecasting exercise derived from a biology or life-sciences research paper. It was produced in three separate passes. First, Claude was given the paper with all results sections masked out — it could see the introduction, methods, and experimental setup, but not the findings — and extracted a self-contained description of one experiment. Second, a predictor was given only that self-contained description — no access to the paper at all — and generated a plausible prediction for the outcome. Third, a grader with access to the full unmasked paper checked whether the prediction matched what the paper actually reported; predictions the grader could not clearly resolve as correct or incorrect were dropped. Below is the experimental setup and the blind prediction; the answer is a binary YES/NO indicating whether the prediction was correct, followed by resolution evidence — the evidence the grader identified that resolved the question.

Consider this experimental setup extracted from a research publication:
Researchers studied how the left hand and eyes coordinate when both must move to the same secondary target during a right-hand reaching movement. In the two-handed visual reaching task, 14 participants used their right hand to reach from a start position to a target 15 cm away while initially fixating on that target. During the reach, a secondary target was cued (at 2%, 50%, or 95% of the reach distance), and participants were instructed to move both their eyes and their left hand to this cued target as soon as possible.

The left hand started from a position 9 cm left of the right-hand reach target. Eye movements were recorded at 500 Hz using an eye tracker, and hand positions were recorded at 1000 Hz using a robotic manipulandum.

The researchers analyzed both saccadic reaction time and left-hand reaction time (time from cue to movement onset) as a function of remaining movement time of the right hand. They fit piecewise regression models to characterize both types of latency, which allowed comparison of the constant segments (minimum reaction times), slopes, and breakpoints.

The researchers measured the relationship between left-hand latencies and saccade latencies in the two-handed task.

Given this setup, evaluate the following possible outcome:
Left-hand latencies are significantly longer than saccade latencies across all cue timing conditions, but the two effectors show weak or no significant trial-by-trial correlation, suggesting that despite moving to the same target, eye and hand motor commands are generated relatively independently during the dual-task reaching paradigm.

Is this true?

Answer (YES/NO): NO